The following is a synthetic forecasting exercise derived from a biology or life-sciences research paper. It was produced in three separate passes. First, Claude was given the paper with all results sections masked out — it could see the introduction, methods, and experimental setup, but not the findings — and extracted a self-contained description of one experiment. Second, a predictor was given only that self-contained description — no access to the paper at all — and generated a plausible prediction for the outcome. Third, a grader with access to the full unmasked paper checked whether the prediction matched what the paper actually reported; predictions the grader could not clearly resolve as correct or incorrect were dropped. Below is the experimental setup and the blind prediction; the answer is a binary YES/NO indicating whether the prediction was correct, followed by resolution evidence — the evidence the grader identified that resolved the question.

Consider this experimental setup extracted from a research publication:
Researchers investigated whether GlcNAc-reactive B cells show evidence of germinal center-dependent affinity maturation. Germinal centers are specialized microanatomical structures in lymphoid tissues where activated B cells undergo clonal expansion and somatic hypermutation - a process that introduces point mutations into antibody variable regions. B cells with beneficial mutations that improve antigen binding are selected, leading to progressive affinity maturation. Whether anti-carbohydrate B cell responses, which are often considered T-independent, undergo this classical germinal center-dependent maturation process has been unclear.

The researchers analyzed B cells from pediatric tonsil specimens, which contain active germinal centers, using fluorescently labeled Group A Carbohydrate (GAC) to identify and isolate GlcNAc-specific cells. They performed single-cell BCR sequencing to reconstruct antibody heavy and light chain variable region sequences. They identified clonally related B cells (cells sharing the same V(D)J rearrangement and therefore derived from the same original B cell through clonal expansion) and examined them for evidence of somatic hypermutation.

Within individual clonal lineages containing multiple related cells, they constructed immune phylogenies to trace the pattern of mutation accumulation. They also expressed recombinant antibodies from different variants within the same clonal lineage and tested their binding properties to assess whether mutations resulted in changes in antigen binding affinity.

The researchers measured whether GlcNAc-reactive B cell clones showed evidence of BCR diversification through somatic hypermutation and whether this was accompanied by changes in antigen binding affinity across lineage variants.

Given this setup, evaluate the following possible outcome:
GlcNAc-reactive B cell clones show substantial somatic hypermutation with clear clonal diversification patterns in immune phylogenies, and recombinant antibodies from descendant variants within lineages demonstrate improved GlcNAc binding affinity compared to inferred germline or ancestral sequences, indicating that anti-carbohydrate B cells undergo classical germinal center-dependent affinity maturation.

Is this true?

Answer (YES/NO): YES